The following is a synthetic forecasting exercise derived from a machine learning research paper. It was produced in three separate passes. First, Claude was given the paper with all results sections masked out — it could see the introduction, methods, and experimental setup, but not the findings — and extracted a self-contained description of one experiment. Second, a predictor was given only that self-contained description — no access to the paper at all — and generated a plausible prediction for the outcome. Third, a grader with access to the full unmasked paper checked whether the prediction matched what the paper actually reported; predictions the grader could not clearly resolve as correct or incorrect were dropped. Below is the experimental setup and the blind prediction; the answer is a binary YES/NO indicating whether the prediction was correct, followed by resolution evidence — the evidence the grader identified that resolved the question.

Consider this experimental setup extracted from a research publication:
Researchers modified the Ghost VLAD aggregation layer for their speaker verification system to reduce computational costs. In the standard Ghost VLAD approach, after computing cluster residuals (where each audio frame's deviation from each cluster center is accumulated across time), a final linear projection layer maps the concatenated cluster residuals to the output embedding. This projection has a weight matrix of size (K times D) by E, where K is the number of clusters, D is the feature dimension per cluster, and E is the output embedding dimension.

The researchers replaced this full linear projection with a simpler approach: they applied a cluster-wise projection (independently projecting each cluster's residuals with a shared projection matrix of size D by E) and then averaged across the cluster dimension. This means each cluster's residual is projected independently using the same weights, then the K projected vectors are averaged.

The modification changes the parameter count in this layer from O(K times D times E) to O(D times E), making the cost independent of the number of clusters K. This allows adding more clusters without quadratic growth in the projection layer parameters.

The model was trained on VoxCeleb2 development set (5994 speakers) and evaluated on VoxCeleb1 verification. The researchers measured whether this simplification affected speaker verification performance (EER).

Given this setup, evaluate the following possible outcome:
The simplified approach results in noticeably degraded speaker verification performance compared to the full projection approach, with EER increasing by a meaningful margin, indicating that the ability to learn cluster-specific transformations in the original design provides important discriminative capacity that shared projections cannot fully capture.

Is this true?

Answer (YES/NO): NO